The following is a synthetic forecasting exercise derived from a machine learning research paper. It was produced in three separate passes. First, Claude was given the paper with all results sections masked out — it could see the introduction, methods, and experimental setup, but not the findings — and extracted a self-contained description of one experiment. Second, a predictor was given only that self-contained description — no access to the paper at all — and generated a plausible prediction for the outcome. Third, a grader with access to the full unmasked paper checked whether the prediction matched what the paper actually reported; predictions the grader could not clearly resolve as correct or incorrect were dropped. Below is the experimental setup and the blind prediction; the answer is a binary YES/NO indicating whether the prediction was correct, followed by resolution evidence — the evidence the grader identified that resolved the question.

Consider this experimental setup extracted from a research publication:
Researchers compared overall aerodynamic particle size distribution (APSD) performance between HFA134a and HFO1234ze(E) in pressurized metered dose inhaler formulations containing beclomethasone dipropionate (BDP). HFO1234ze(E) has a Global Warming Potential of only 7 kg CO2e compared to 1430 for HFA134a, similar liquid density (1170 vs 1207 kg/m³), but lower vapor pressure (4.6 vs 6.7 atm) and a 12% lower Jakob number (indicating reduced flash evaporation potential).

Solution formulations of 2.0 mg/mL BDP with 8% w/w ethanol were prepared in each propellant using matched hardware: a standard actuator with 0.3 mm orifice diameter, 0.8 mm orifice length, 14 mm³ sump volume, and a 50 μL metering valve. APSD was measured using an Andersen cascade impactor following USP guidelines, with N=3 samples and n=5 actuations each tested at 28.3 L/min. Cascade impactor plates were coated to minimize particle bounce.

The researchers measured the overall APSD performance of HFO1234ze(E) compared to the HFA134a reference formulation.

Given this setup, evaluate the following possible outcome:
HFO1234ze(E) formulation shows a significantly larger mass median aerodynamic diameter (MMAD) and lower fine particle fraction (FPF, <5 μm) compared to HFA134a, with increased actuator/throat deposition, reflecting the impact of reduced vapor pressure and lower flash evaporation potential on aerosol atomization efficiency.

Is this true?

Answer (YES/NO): NO